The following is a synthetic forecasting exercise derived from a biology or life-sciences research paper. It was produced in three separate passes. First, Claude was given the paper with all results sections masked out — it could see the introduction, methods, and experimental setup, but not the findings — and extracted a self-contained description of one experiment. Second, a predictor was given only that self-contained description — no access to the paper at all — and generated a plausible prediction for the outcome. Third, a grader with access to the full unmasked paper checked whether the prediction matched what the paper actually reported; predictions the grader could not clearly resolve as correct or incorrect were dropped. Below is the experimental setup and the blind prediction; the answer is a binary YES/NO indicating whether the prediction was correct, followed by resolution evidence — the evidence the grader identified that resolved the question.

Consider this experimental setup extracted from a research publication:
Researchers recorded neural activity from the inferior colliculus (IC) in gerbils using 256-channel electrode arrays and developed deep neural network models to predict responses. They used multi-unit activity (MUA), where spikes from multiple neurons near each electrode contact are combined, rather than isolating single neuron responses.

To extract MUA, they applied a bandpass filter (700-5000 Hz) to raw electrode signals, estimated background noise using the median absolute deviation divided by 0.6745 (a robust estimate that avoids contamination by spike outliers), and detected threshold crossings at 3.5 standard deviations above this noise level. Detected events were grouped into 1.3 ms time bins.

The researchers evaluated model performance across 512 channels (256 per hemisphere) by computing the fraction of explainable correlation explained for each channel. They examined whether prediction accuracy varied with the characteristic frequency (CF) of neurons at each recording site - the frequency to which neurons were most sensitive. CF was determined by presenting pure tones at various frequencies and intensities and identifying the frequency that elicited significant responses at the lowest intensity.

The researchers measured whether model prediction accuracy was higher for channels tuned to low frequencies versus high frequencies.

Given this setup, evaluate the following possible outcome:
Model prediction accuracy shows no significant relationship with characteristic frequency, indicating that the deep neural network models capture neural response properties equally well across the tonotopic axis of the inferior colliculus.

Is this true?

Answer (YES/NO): YES